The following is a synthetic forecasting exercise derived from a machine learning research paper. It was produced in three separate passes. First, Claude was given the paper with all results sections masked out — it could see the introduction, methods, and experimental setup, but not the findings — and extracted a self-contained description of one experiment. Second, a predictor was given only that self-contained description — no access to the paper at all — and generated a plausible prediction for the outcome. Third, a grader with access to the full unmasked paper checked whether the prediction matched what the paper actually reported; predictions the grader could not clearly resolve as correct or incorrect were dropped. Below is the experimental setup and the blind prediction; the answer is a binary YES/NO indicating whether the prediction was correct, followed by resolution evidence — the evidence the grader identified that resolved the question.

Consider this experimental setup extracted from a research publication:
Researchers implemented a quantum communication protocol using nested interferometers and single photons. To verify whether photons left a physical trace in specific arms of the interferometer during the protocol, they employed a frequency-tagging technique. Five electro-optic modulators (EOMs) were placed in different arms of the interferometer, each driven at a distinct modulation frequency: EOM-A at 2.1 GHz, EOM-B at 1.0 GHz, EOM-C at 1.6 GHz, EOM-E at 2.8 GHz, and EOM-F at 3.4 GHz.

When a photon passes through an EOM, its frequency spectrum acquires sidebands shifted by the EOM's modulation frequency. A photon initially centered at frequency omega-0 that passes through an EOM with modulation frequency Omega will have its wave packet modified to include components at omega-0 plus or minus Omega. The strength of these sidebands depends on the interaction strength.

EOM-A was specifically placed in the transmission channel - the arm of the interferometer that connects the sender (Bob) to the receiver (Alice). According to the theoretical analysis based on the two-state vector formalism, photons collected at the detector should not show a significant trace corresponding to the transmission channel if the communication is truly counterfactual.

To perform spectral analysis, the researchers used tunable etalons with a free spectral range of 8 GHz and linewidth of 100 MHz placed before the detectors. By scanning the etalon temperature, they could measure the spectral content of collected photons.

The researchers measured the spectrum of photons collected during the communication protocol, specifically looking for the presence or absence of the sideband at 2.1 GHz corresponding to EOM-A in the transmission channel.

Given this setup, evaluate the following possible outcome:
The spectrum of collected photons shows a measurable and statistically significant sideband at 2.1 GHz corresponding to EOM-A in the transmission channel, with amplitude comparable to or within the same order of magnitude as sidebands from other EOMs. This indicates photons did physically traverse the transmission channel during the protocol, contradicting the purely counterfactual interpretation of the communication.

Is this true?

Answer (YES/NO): NO